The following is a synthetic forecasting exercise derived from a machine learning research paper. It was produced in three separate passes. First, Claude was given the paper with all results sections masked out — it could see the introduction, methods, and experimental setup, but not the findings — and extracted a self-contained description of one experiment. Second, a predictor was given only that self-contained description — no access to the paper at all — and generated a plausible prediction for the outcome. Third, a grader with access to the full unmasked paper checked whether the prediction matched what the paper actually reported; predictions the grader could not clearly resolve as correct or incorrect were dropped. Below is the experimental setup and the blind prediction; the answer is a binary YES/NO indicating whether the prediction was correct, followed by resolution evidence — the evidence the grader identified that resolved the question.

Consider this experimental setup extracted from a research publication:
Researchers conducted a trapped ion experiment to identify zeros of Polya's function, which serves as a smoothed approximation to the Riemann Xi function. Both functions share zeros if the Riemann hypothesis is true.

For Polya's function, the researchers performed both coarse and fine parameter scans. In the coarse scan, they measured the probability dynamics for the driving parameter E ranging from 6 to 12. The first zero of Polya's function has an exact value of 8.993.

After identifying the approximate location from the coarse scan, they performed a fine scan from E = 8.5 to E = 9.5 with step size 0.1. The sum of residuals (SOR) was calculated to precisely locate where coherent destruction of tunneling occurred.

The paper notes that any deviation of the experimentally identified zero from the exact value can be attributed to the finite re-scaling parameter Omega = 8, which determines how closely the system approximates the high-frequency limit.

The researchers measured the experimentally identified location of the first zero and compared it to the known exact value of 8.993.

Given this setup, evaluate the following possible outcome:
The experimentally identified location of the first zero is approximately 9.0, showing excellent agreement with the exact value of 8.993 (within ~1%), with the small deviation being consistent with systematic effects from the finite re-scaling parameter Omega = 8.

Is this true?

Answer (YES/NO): YES